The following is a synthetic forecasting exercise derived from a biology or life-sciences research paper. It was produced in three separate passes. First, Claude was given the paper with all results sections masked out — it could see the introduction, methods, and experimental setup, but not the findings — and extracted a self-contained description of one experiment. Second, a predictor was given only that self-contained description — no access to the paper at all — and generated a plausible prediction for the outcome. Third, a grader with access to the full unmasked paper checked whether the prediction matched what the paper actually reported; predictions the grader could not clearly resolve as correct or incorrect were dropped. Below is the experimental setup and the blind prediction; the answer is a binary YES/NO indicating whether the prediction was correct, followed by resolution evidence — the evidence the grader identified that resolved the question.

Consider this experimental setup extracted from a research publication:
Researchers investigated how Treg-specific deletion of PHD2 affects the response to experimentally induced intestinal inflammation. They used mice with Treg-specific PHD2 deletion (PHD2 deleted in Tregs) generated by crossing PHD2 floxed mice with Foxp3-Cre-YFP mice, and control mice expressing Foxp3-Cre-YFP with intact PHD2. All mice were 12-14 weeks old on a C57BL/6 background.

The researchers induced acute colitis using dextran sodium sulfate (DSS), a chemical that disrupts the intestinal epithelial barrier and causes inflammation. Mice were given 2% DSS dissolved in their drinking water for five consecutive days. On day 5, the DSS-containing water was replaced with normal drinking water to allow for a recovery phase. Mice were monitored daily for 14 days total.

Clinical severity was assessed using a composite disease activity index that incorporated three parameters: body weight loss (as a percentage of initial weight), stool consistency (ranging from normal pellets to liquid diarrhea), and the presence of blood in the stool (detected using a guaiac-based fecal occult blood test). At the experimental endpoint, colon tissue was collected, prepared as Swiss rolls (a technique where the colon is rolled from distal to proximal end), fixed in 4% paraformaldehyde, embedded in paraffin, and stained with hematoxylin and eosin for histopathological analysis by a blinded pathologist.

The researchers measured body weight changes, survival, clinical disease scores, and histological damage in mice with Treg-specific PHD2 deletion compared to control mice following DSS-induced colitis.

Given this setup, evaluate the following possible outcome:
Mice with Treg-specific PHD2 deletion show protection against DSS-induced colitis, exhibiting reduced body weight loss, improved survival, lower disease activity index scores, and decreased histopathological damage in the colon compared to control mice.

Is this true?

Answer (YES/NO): NO